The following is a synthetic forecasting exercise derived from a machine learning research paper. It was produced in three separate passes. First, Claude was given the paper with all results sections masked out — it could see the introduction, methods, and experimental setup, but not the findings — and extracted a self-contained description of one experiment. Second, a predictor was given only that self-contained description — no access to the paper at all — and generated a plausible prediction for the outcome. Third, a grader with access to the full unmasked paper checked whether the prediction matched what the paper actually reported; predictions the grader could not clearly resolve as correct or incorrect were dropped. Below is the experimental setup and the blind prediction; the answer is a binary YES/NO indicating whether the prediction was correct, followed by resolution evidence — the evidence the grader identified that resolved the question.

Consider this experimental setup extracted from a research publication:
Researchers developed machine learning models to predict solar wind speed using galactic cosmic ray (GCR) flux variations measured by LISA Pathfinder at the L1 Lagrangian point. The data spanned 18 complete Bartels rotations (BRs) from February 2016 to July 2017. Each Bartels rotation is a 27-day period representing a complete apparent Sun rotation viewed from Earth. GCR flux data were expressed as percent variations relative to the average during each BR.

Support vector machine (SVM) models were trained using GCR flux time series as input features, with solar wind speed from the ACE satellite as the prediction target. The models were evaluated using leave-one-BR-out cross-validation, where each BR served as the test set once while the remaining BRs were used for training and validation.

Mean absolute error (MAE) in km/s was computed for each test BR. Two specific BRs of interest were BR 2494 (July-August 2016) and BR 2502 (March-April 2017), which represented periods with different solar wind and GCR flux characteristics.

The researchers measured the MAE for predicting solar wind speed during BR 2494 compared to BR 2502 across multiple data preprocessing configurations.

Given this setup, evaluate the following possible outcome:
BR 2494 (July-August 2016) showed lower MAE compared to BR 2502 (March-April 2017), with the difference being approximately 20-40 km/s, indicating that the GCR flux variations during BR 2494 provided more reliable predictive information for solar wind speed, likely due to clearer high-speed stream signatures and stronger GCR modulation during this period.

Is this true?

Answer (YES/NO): NO